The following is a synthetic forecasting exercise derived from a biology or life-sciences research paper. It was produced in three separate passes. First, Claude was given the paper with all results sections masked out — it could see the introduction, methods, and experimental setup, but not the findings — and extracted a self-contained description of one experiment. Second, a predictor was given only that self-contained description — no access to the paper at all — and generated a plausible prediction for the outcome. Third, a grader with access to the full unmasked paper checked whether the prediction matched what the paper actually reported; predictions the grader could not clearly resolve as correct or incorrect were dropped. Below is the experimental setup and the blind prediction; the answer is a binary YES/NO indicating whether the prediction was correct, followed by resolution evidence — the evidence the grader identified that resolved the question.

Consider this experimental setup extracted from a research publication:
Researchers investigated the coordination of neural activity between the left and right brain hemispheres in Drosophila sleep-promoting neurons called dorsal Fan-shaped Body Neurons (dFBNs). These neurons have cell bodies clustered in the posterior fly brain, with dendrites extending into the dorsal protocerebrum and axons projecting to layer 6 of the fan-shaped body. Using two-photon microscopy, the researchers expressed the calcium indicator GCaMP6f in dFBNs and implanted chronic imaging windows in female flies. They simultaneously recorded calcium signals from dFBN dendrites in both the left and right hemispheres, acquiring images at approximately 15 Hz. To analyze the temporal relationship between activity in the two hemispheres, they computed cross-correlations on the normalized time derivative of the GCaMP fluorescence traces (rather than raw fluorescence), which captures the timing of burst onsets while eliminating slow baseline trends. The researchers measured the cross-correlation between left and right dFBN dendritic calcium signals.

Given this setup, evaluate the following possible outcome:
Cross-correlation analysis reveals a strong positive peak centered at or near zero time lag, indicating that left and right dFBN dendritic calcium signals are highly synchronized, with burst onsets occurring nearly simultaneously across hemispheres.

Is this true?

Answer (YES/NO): NO